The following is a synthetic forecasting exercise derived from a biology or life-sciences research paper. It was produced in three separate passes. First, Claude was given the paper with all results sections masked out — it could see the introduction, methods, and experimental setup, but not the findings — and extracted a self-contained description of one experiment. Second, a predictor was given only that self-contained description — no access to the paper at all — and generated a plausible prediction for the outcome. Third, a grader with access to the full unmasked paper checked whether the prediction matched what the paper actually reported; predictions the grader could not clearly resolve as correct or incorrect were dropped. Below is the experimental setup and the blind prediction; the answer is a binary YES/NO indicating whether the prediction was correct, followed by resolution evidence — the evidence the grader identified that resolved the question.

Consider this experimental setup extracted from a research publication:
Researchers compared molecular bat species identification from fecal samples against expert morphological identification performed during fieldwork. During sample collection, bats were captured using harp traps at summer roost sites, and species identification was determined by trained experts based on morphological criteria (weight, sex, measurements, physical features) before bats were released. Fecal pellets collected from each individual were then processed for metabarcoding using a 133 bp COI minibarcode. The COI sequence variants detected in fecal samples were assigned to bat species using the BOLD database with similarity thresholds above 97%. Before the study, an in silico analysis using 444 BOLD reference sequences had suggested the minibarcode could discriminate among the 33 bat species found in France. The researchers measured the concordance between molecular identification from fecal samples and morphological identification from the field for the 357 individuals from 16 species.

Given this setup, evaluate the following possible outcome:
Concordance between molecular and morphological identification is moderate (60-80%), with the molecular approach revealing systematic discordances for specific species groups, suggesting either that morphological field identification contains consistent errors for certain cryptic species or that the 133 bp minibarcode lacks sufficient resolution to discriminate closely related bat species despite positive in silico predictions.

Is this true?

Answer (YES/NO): YES